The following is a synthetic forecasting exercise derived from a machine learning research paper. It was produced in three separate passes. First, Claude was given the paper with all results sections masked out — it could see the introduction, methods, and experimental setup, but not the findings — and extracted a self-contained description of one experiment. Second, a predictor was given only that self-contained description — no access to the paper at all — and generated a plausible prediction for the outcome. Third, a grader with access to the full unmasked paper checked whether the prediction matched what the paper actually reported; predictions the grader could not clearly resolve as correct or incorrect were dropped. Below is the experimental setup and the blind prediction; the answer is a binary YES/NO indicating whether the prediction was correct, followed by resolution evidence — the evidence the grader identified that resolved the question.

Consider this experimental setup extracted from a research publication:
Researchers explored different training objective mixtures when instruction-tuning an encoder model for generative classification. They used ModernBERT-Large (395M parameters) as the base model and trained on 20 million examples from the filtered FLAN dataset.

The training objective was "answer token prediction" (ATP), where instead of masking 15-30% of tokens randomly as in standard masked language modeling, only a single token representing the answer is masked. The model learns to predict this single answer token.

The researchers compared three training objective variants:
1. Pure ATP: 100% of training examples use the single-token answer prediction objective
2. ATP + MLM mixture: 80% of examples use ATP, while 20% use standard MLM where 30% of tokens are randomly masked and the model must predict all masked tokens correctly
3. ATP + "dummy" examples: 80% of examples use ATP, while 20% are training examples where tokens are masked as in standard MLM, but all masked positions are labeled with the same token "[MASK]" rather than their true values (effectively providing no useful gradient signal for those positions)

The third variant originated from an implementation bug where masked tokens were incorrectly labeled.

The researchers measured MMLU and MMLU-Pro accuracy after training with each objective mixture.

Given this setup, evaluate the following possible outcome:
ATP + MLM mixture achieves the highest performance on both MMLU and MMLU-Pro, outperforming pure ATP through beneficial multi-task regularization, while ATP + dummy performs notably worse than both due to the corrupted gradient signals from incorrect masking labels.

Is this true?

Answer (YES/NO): NO